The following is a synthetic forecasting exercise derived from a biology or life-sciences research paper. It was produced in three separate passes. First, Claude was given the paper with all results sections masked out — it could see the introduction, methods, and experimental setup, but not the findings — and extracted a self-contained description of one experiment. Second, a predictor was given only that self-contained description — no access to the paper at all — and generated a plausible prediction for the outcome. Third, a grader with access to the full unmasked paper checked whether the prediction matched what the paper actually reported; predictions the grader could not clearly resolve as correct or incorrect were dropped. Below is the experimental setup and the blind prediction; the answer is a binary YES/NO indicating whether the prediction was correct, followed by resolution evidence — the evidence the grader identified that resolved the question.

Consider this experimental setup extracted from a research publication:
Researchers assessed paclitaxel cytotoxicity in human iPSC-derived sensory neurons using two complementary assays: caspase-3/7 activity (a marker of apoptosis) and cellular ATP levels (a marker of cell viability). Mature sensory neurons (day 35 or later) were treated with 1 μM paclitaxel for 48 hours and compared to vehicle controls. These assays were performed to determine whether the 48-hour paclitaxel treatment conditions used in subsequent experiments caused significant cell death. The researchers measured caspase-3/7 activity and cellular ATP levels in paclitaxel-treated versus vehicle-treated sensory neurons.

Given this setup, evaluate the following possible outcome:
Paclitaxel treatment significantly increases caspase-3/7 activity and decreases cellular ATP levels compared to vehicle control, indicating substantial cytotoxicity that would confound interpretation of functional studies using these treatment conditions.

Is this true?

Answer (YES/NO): NO